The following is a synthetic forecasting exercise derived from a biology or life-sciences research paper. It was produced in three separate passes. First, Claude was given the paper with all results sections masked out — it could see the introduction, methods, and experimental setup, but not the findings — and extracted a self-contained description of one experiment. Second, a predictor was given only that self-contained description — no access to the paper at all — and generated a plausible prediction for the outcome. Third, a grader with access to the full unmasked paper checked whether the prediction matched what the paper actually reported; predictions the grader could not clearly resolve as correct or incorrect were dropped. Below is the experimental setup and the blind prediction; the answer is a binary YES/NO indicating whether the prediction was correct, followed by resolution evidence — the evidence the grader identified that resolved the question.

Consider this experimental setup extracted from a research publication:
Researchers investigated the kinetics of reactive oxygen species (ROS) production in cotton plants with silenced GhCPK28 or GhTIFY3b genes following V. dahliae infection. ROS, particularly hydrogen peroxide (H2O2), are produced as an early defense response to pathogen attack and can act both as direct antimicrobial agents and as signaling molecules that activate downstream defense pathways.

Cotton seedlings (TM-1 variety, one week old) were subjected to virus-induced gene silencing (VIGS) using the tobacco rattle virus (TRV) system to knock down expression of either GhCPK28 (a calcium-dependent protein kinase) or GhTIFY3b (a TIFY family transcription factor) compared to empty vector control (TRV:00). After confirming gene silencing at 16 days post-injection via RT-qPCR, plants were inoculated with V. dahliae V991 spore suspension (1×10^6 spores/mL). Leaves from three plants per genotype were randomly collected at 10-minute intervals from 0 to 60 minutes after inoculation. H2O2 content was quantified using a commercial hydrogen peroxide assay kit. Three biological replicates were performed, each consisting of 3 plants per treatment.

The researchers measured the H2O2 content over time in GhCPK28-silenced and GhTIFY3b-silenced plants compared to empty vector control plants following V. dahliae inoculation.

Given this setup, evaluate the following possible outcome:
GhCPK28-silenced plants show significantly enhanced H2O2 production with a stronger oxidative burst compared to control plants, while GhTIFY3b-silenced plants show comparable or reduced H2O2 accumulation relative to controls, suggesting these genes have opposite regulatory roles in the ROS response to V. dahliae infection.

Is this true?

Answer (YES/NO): YES